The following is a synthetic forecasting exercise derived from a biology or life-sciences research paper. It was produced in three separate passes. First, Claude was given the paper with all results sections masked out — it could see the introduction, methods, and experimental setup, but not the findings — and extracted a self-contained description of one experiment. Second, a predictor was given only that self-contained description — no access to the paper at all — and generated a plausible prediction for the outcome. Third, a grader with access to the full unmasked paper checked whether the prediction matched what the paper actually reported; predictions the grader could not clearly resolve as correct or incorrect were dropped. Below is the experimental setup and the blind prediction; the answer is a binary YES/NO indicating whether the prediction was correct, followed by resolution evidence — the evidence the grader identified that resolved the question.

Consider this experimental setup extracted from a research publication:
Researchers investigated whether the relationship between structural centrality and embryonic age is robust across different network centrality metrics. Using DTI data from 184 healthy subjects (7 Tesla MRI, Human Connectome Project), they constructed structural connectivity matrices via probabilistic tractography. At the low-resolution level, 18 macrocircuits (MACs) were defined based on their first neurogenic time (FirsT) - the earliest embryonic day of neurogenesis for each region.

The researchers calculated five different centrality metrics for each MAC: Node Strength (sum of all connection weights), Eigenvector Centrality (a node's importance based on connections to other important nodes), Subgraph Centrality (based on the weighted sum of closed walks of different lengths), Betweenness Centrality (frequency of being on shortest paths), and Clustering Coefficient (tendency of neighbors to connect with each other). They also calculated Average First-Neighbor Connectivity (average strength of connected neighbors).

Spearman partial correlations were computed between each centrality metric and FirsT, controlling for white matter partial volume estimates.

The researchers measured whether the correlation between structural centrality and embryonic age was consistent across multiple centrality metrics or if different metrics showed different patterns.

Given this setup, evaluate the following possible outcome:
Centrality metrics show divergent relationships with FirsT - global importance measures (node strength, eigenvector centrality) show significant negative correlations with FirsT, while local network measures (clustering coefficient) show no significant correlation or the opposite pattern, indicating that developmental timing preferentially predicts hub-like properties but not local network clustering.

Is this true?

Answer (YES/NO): NO